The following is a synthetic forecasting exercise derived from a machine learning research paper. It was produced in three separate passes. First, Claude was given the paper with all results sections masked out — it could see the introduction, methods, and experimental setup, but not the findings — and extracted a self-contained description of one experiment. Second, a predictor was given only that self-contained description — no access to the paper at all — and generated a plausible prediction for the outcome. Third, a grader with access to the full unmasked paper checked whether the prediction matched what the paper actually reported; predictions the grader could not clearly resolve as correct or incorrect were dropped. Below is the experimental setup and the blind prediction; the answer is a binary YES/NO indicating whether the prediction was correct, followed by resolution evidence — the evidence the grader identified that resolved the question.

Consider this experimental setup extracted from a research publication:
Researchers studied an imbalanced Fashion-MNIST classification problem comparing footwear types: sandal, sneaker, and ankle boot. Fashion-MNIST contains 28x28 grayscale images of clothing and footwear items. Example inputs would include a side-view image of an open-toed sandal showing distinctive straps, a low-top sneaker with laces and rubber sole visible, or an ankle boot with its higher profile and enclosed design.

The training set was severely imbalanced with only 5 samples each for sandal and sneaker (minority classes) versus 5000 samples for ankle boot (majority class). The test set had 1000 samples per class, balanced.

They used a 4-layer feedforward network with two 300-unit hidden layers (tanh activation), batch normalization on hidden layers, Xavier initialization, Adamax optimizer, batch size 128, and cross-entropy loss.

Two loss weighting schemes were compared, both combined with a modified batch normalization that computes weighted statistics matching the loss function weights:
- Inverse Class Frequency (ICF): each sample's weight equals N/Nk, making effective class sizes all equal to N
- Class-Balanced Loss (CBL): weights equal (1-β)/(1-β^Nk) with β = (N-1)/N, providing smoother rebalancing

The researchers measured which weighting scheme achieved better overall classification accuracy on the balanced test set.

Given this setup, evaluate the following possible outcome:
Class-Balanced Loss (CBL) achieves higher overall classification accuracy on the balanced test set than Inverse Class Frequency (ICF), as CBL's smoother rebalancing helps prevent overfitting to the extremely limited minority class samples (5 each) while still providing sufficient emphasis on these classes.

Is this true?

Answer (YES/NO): NO